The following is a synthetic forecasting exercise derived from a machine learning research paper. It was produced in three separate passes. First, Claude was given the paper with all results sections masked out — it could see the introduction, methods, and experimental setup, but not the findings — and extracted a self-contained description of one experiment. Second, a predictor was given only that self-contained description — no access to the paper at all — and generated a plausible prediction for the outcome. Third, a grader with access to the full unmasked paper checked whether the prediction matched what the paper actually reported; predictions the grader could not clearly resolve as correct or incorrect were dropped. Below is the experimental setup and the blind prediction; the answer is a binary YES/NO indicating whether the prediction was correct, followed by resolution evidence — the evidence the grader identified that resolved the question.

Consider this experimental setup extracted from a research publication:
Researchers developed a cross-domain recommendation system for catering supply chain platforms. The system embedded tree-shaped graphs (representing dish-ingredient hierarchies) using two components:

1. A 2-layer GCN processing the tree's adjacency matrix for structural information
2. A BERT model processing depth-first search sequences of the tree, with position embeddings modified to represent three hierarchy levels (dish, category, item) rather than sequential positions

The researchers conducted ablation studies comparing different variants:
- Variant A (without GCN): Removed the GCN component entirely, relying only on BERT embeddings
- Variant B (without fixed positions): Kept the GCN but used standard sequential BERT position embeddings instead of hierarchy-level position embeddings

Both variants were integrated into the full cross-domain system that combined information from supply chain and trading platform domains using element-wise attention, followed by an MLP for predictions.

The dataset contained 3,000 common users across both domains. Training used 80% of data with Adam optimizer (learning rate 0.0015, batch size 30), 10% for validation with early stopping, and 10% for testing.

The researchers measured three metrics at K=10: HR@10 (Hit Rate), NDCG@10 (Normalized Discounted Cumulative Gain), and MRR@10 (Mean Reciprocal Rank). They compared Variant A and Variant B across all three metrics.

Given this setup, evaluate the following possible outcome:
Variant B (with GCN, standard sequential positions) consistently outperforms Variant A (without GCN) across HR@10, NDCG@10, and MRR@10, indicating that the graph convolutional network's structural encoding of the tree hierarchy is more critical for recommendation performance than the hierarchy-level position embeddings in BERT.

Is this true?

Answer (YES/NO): YES